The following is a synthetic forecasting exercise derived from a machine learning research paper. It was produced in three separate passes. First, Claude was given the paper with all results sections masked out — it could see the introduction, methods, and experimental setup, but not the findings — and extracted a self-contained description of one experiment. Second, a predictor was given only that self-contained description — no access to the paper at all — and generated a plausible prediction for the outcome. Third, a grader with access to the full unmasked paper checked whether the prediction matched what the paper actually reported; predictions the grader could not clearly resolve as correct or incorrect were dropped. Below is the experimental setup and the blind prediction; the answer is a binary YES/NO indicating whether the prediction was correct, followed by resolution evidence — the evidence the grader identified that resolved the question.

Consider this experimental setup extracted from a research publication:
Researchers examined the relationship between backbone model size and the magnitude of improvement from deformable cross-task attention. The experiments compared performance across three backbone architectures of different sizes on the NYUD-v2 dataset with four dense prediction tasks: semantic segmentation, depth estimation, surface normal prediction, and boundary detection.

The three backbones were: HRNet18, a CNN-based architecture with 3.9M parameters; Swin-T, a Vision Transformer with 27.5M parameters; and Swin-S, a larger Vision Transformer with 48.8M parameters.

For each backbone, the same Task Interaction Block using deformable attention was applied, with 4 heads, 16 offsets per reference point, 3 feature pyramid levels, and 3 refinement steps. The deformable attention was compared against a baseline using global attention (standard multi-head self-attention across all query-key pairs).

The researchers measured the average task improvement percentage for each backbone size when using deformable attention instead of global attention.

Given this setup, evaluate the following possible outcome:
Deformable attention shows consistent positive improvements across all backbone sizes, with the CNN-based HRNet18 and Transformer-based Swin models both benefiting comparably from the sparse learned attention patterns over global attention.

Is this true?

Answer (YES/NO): NO